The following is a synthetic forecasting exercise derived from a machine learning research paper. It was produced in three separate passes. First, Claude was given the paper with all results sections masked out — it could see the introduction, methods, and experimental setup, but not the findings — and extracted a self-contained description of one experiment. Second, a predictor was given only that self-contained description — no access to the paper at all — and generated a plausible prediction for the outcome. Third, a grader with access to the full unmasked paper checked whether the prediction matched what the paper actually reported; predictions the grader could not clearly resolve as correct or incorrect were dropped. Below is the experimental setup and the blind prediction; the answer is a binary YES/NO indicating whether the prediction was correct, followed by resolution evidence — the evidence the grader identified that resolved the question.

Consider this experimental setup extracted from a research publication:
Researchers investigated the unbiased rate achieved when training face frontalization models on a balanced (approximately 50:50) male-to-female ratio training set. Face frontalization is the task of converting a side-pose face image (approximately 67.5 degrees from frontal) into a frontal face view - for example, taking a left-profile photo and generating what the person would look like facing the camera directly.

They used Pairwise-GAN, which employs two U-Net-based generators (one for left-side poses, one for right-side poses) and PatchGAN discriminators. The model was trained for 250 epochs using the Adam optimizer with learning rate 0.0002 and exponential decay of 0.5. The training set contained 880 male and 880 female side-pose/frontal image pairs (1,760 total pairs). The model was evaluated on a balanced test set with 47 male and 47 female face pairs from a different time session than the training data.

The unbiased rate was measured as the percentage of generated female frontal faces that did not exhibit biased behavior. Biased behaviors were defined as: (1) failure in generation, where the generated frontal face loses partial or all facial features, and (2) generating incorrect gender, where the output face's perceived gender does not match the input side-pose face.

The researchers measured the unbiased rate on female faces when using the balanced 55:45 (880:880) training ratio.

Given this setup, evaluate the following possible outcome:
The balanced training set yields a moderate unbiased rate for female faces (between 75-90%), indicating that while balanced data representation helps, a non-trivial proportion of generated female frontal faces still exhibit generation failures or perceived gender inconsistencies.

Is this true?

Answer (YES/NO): NO